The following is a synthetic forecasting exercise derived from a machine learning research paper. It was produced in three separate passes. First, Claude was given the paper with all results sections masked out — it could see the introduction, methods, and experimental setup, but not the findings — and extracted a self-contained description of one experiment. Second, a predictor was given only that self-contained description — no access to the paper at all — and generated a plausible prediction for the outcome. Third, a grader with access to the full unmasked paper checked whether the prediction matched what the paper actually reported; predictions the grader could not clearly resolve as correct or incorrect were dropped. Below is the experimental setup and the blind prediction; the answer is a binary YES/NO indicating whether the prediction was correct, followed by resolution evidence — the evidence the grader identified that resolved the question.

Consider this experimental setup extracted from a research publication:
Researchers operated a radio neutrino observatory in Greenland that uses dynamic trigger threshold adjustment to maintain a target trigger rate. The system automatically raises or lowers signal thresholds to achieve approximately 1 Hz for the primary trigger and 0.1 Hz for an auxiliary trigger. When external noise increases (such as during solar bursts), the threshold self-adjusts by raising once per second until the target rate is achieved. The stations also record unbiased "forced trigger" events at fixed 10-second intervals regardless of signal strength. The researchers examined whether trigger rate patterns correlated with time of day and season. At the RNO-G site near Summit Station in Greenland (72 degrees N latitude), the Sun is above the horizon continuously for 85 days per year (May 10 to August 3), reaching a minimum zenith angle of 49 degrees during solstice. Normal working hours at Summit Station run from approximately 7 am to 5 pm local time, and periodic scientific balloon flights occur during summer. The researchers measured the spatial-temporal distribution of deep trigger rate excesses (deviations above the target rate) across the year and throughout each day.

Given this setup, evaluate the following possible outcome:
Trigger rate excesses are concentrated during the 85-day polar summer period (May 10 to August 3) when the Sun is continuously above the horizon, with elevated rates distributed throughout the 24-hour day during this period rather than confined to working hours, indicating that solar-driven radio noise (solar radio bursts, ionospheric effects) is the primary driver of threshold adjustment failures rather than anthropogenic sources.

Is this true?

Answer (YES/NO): NO